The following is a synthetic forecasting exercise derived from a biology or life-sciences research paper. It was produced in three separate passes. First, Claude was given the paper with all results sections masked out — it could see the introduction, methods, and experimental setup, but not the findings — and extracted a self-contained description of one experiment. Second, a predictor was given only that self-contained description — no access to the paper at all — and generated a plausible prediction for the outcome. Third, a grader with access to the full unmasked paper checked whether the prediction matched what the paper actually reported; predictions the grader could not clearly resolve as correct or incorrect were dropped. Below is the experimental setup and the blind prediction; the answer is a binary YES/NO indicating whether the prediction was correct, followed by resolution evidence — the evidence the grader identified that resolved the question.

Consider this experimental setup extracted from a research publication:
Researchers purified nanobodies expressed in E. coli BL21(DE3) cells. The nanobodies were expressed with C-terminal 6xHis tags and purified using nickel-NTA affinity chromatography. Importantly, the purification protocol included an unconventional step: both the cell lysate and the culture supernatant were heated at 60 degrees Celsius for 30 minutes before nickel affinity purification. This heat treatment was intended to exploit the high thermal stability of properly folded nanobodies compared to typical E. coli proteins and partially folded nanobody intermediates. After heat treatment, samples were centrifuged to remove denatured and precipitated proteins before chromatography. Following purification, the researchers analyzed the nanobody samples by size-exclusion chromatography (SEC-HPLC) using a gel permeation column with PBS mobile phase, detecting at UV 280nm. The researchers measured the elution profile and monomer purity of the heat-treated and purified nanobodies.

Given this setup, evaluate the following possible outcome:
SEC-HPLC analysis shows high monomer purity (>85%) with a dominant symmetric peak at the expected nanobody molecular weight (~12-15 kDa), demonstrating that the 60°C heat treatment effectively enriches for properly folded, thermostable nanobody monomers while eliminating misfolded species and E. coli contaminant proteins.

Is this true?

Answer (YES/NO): YES